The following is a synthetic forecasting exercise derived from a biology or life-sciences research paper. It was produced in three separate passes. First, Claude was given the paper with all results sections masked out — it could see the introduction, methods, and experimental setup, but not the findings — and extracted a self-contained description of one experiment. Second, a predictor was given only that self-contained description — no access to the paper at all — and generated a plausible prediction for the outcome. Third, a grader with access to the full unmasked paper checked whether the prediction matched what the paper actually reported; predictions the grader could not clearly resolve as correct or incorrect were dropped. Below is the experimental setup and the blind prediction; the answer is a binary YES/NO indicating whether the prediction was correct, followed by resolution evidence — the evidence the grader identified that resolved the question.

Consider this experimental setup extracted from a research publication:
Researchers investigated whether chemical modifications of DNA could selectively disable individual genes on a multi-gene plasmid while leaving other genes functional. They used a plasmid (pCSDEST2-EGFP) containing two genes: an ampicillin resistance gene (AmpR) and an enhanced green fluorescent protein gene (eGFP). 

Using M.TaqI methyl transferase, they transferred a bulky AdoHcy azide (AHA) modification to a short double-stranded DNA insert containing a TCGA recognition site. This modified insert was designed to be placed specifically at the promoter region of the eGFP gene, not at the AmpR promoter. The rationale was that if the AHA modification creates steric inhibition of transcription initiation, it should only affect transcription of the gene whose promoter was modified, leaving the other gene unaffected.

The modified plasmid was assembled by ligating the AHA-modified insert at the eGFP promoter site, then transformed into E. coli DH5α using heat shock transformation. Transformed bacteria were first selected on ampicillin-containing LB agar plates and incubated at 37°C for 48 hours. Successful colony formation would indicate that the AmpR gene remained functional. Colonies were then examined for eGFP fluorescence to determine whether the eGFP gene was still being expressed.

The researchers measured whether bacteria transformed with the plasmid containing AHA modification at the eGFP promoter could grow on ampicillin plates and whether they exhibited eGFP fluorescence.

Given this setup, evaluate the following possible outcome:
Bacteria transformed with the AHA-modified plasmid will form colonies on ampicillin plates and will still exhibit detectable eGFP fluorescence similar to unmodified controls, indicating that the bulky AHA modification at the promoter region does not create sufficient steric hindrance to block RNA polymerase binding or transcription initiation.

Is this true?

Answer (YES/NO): NO